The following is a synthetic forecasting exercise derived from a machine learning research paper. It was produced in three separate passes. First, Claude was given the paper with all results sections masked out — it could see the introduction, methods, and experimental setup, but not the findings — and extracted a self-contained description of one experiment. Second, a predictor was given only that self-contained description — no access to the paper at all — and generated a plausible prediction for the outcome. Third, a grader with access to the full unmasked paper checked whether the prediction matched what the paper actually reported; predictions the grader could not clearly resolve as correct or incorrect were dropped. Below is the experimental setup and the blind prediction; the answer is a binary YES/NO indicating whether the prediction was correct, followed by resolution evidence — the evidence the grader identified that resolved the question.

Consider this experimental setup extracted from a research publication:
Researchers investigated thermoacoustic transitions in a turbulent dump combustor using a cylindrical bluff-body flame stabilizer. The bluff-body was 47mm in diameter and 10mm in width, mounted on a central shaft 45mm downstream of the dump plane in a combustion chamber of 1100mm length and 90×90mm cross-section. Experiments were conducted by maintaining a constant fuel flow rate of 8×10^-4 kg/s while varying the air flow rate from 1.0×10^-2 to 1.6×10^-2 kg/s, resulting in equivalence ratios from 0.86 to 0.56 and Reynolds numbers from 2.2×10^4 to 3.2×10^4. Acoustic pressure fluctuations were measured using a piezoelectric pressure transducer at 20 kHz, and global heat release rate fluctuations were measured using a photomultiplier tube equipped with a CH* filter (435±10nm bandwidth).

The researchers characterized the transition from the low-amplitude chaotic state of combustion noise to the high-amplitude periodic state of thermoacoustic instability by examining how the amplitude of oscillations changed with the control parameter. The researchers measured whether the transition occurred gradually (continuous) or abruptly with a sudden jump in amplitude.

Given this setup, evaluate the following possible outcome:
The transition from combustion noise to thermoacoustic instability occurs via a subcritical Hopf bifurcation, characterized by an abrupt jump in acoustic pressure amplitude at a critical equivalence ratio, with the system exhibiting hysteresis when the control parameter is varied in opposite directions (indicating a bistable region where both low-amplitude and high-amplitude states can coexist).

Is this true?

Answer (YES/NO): NO